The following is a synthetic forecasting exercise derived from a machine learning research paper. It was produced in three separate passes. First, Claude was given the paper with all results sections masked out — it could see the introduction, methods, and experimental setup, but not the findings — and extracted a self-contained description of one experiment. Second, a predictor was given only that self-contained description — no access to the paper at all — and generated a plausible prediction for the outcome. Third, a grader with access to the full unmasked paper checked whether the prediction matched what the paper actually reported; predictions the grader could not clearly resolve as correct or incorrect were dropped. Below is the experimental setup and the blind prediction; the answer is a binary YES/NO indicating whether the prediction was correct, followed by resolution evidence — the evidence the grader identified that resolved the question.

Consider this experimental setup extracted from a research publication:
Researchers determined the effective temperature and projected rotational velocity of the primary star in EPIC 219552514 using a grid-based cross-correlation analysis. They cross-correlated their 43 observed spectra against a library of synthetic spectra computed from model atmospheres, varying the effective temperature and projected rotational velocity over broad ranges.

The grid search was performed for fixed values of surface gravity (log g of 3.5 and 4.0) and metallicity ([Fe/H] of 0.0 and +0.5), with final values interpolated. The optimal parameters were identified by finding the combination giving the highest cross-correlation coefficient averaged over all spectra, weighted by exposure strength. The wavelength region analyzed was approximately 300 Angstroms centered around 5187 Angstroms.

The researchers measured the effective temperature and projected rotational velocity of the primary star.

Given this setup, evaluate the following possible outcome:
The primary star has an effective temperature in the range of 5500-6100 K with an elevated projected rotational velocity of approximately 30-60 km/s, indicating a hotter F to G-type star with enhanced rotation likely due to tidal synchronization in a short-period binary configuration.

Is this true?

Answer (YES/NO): NO